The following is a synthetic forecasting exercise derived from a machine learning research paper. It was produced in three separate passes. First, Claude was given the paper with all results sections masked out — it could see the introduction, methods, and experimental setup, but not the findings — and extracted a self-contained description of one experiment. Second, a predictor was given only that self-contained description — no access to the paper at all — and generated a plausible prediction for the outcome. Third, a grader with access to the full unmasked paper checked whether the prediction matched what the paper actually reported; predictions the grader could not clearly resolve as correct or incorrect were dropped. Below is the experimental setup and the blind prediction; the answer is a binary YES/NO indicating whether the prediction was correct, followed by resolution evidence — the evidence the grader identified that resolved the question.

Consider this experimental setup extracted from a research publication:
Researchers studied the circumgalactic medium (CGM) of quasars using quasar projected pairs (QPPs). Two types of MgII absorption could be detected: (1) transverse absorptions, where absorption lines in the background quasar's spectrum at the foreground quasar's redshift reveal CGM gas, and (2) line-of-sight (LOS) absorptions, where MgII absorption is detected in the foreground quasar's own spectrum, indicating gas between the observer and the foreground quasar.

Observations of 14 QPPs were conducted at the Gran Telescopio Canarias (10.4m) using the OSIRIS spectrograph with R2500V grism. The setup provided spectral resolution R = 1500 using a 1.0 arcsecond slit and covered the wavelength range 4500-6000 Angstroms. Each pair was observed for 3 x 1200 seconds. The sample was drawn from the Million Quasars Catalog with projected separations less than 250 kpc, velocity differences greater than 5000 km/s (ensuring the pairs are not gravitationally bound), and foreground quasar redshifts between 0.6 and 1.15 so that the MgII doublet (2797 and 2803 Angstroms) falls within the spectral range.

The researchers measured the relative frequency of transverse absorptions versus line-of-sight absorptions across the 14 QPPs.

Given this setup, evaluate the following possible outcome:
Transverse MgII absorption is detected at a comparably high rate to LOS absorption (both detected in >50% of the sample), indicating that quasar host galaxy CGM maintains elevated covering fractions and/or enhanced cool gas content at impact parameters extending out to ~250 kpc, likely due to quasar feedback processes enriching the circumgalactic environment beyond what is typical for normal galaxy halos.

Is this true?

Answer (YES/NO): NO